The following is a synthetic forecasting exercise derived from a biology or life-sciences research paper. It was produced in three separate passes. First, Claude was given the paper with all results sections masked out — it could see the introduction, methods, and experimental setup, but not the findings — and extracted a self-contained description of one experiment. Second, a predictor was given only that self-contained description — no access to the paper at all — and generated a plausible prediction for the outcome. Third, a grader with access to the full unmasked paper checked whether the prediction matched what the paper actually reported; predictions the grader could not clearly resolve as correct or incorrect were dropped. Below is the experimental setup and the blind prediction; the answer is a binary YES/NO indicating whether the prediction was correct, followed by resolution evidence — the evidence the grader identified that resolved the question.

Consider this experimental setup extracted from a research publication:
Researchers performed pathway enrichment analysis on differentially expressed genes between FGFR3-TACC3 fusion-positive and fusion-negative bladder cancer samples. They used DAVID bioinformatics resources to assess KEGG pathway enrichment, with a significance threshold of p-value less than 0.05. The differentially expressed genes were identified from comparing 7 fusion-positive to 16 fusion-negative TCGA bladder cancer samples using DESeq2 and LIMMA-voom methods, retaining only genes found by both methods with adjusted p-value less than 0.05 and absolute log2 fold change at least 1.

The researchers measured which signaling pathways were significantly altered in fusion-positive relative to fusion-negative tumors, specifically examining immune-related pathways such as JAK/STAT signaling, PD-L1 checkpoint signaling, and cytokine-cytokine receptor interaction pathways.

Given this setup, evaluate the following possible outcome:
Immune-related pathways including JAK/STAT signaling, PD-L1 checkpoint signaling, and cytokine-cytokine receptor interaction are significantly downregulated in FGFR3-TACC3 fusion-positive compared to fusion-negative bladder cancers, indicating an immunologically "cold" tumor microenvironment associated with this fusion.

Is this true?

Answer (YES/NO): YES